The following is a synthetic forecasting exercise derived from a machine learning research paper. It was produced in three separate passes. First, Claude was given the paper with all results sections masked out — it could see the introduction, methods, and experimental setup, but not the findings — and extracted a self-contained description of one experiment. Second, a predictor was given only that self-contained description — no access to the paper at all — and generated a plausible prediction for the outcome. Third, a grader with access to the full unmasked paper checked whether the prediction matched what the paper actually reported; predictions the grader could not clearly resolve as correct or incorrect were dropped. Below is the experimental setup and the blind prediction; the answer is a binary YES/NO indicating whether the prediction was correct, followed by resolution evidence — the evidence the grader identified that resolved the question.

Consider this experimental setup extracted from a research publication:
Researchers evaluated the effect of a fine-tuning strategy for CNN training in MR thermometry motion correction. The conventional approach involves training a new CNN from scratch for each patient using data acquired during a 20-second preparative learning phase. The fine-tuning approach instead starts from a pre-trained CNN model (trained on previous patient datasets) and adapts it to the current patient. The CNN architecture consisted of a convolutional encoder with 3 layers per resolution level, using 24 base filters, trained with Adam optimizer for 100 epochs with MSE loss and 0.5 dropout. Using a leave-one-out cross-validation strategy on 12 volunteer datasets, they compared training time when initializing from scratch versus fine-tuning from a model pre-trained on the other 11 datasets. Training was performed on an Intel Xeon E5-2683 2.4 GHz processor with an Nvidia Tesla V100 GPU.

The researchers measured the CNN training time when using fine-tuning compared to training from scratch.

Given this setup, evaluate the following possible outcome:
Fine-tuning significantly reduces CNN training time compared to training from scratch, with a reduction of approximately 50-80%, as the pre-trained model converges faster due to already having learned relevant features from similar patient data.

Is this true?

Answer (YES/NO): YES